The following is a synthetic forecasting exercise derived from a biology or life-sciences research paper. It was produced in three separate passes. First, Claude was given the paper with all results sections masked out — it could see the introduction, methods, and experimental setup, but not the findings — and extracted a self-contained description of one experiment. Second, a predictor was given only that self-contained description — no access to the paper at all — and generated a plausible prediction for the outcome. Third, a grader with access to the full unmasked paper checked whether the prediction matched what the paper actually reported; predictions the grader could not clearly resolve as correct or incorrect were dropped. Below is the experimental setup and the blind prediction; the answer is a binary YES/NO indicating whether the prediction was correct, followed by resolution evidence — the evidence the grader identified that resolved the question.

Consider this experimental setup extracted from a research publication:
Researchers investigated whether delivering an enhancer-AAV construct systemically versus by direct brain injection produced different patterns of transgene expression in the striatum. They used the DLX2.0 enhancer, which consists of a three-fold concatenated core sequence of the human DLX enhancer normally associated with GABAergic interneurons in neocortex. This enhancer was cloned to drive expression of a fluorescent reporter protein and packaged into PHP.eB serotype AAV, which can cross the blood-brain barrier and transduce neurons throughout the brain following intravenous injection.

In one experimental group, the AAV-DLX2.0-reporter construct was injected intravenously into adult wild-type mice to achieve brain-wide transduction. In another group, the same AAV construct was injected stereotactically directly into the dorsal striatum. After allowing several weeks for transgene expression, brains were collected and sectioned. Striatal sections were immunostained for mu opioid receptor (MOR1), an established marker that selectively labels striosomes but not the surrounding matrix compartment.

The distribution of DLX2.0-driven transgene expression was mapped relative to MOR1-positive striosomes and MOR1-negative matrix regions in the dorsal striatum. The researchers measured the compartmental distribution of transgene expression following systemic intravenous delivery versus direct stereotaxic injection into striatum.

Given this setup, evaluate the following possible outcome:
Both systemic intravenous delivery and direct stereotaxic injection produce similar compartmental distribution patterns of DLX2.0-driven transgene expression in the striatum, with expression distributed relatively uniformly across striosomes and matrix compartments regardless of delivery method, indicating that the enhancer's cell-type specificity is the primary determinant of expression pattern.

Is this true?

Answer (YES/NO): NO